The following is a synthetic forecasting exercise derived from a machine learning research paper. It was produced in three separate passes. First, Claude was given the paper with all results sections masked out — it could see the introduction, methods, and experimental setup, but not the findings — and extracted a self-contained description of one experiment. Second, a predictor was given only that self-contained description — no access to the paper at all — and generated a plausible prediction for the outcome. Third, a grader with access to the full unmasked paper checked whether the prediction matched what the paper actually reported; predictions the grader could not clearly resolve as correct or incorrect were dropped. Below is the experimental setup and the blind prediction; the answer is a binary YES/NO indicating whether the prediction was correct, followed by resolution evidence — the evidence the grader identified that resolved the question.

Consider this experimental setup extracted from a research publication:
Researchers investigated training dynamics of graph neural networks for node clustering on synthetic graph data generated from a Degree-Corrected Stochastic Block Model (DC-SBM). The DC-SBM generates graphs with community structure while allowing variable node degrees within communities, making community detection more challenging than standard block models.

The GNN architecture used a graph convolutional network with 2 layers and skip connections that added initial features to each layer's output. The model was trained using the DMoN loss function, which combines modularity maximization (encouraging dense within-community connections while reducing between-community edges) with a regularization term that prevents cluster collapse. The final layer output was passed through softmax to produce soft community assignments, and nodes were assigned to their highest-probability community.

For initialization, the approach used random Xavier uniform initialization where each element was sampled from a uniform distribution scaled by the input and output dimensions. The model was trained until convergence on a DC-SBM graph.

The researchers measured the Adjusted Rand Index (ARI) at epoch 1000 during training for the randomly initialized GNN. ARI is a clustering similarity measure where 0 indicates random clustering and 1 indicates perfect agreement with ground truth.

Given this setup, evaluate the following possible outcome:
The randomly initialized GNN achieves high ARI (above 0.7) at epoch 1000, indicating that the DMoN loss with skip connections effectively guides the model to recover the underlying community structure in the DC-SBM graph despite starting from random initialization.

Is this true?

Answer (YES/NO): NO